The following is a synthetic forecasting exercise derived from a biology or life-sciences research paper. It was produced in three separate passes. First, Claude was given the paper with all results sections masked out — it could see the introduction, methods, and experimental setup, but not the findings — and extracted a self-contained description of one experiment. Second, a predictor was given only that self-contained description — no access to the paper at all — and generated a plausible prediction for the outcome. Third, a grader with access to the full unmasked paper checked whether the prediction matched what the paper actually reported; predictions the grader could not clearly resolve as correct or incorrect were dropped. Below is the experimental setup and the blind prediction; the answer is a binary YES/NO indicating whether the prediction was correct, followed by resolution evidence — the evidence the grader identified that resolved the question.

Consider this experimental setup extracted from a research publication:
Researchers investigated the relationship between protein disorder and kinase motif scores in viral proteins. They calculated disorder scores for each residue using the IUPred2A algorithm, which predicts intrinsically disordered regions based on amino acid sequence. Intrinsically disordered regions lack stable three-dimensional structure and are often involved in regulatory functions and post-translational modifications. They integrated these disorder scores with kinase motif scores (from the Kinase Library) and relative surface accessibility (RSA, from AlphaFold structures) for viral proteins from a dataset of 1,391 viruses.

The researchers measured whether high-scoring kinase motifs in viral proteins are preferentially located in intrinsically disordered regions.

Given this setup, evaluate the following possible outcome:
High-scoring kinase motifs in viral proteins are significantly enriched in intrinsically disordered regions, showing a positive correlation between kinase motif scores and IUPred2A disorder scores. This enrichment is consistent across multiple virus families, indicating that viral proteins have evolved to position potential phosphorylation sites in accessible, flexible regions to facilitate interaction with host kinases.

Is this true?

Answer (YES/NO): NO